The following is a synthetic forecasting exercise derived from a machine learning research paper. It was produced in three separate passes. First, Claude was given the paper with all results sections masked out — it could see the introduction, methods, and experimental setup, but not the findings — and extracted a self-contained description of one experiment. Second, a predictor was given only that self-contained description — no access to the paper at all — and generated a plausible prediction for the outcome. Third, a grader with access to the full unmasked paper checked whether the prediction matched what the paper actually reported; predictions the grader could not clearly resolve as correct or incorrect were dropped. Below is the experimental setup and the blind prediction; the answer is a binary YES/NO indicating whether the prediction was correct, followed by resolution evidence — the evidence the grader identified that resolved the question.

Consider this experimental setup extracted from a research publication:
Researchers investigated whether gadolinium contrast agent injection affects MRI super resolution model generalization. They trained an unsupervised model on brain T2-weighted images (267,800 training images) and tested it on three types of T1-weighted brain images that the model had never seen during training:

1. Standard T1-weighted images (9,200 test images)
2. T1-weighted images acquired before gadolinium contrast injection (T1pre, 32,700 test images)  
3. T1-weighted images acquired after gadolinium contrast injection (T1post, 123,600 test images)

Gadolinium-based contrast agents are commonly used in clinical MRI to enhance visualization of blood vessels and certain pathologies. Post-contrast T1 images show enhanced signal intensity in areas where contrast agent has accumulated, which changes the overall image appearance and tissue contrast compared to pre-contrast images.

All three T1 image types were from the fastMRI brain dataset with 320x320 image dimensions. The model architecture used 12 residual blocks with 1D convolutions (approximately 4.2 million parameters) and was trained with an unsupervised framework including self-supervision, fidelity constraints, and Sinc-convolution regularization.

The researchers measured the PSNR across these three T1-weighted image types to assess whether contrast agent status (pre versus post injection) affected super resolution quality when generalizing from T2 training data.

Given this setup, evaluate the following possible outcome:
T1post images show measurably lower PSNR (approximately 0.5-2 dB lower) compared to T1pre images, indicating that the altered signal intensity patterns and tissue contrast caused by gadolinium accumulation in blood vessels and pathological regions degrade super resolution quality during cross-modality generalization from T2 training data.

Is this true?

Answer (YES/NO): NO